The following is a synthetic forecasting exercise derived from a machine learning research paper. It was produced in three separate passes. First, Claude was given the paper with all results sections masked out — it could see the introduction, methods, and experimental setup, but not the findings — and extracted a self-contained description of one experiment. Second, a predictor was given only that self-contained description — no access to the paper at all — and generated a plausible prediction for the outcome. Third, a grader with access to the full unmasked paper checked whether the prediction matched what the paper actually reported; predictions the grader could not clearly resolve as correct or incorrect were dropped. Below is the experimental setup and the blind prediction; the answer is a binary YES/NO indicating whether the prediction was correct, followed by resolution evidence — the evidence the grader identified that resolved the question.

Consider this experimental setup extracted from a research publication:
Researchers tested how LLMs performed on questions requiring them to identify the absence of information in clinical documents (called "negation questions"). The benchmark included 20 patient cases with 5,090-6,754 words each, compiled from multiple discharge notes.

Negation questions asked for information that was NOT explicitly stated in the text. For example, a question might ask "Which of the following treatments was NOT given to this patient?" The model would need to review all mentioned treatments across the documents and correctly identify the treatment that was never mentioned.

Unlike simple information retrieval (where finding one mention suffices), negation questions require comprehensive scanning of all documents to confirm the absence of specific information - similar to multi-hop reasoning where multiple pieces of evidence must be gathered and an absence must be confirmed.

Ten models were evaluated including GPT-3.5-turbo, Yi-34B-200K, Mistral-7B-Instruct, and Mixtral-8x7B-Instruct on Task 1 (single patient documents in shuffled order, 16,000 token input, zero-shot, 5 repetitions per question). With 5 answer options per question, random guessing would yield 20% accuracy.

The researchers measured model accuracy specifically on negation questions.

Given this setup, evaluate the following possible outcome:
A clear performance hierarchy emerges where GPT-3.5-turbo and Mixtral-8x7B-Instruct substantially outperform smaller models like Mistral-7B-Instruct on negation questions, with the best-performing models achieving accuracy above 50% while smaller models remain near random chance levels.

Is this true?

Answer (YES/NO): NO